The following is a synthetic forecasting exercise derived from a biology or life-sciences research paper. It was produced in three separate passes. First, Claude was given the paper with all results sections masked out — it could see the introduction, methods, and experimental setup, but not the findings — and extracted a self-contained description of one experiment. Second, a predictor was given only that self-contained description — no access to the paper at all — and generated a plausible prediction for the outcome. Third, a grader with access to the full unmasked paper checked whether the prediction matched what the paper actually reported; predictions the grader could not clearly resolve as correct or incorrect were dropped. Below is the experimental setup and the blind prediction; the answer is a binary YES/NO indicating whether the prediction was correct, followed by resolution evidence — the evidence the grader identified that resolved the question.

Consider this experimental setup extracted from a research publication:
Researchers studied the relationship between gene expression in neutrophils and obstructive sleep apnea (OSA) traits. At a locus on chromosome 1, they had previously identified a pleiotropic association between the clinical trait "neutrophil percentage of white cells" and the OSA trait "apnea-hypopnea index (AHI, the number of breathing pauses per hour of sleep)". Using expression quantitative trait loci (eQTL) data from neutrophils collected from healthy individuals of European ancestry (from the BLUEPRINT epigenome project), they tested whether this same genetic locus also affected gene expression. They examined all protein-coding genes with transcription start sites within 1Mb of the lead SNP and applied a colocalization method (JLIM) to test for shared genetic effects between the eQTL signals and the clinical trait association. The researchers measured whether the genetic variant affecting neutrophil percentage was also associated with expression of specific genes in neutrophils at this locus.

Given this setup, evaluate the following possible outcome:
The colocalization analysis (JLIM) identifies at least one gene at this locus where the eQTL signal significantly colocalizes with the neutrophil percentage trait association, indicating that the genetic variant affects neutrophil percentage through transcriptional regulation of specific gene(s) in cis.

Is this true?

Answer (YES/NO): YES